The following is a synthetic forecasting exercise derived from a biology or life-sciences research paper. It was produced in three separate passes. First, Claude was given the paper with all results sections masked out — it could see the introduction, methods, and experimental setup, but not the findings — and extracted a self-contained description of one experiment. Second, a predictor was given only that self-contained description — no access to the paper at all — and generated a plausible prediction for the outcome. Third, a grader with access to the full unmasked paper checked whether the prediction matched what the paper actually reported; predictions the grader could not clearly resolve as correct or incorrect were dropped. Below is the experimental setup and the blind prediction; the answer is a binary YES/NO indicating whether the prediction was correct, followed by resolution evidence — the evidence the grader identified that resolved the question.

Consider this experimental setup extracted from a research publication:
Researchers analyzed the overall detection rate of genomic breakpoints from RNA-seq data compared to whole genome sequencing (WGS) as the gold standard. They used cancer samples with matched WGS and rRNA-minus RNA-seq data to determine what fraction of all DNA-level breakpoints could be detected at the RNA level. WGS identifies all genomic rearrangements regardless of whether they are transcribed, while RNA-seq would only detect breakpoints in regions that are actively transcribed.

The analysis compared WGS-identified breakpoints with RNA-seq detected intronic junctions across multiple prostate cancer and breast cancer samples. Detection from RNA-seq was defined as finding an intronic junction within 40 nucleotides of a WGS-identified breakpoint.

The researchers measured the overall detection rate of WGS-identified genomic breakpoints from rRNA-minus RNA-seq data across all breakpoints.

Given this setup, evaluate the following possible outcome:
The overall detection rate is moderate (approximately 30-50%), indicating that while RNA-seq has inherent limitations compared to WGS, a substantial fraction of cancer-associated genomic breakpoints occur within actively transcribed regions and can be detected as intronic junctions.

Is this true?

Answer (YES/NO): NO